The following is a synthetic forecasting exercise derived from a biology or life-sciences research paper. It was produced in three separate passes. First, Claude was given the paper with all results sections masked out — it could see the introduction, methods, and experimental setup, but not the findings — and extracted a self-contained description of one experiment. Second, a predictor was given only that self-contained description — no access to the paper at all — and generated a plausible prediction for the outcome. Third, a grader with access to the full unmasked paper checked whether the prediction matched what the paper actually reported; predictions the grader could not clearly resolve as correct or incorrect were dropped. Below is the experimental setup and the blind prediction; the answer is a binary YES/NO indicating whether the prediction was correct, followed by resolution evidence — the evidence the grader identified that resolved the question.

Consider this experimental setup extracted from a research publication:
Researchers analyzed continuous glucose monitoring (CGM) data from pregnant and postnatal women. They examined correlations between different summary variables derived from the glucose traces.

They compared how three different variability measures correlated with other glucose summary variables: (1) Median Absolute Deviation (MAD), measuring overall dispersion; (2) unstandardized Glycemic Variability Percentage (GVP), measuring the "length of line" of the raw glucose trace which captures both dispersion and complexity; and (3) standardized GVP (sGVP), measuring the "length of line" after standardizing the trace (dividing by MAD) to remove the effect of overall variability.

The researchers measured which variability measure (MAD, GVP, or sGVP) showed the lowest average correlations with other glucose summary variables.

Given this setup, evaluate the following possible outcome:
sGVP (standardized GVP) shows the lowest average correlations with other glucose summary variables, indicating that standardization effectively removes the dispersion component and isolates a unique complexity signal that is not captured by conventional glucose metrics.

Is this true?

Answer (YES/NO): YES